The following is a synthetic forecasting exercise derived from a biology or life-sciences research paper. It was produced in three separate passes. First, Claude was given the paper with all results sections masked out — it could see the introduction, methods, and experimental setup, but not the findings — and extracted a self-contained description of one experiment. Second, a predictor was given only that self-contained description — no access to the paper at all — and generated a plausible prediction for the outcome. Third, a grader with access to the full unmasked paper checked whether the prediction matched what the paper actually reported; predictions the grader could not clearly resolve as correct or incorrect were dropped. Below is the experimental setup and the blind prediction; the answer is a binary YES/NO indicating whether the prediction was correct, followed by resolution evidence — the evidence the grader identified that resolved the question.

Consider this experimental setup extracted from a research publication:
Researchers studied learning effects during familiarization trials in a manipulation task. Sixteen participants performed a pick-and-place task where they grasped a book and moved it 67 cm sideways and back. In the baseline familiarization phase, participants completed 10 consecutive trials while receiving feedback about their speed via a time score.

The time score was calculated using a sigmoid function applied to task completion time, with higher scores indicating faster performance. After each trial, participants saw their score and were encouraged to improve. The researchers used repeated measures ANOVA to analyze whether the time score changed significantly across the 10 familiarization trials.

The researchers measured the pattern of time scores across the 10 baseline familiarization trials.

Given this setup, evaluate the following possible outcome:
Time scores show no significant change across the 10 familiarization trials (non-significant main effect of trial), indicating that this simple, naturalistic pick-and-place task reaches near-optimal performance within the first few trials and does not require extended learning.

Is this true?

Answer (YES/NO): NO